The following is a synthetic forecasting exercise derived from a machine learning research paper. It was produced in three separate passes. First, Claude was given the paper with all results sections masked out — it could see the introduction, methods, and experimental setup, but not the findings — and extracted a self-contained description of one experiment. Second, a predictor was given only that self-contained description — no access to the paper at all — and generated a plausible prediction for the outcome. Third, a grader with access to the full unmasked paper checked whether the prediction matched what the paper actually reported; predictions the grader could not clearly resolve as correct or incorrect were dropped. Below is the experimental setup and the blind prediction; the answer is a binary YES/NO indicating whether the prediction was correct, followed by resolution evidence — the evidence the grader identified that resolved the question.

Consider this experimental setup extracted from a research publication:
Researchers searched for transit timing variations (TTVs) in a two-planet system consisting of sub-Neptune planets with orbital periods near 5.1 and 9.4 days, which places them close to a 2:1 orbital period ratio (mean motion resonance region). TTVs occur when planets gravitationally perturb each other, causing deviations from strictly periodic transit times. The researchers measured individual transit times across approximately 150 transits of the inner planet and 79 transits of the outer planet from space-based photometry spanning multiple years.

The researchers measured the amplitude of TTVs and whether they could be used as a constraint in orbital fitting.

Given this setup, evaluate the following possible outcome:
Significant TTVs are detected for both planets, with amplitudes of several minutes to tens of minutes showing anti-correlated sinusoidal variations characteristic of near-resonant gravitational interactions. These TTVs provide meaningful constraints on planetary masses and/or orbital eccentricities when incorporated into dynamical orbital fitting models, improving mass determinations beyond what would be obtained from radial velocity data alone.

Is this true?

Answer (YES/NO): NO